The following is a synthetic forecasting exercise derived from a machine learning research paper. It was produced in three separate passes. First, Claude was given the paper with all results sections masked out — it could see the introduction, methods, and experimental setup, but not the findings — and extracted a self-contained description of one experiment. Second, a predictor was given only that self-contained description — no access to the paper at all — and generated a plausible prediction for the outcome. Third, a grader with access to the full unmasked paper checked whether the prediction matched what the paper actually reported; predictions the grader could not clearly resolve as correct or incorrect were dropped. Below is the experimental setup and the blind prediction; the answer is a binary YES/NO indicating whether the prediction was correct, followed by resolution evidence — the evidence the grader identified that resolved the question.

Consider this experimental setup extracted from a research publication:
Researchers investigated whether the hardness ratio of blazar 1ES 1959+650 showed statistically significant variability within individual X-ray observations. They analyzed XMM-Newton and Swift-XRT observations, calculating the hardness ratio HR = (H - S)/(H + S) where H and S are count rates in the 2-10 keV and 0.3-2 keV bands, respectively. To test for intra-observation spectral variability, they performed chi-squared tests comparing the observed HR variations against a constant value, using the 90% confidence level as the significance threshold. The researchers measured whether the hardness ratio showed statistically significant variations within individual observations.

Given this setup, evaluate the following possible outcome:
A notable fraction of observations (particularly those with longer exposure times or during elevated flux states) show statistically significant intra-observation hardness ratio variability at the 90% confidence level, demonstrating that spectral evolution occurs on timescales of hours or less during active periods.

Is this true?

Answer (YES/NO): NO